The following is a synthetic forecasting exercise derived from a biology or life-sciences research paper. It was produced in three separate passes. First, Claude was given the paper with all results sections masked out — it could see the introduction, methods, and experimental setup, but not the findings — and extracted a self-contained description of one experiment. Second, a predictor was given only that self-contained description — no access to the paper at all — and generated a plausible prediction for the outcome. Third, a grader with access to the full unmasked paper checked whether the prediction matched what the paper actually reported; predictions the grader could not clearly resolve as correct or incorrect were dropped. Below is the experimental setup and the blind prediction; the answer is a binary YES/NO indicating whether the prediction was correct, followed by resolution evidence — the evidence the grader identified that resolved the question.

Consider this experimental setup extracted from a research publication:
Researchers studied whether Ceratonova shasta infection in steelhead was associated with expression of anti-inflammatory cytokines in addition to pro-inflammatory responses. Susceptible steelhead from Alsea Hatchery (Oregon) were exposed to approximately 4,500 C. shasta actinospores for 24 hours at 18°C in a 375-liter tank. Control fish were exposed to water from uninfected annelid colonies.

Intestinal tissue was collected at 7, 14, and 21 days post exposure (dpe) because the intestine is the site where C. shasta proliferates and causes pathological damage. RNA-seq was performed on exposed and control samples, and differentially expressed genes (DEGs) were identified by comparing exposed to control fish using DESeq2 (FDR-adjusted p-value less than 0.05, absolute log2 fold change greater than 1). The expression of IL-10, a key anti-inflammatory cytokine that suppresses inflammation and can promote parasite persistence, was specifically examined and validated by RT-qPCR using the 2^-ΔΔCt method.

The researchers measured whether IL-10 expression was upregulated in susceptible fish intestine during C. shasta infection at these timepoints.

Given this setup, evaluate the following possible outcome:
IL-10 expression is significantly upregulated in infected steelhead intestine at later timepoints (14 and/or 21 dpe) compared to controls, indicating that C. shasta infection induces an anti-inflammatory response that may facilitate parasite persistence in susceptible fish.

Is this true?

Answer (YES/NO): YES